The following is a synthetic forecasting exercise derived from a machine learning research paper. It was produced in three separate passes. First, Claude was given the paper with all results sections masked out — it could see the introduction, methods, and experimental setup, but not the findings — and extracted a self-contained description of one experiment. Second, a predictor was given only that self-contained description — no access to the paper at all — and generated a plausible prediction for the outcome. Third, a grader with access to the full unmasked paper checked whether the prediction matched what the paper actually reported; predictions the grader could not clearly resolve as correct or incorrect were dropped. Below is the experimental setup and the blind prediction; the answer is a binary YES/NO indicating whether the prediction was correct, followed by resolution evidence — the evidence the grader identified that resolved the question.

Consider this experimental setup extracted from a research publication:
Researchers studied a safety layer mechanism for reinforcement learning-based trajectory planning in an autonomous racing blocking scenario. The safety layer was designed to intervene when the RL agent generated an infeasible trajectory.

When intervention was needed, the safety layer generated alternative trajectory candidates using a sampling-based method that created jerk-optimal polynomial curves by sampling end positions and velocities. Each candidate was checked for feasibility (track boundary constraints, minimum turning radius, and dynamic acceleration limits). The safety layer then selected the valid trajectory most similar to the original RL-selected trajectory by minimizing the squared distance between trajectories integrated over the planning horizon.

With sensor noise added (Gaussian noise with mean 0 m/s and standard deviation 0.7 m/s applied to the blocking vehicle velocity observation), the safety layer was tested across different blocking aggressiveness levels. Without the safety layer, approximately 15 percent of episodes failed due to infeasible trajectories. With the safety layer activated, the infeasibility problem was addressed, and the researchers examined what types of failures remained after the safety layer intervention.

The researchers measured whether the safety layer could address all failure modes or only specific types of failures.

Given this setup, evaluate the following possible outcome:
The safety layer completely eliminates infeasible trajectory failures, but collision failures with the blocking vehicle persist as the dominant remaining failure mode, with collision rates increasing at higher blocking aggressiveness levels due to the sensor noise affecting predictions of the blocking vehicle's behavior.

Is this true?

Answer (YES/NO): NO